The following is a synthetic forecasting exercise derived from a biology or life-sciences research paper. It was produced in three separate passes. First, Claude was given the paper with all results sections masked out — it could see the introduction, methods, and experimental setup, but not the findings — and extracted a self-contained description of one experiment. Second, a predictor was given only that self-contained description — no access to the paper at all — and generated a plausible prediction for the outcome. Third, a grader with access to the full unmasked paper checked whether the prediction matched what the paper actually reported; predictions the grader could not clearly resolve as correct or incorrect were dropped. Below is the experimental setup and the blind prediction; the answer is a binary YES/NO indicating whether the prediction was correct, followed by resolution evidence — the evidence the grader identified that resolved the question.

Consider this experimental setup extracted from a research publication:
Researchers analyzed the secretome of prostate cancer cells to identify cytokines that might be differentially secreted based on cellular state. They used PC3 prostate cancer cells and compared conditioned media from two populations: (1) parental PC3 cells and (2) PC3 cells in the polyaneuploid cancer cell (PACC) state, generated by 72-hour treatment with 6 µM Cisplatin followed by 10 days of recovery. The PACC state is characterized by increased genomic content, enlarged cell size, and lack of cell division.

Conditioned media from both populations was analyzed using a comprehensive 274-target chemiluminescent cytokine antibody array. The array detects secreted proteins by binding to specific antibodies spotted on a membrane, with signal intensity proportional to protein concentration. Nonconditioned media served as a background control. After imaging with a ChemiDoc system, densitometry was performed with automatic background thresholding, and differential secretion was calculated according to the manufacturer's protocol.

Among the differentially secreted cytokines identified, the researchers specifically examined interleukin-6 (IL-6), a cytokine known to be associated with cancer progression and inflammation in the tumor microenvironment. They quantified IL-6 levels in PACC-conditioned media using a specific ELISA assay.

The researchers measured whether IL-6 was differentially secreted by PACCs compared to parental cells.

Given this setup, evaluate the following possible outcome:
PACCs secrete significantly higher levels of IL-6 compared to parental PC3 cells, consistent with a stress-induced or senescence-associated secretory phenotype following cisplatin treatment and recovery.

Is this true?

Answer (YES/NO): YES